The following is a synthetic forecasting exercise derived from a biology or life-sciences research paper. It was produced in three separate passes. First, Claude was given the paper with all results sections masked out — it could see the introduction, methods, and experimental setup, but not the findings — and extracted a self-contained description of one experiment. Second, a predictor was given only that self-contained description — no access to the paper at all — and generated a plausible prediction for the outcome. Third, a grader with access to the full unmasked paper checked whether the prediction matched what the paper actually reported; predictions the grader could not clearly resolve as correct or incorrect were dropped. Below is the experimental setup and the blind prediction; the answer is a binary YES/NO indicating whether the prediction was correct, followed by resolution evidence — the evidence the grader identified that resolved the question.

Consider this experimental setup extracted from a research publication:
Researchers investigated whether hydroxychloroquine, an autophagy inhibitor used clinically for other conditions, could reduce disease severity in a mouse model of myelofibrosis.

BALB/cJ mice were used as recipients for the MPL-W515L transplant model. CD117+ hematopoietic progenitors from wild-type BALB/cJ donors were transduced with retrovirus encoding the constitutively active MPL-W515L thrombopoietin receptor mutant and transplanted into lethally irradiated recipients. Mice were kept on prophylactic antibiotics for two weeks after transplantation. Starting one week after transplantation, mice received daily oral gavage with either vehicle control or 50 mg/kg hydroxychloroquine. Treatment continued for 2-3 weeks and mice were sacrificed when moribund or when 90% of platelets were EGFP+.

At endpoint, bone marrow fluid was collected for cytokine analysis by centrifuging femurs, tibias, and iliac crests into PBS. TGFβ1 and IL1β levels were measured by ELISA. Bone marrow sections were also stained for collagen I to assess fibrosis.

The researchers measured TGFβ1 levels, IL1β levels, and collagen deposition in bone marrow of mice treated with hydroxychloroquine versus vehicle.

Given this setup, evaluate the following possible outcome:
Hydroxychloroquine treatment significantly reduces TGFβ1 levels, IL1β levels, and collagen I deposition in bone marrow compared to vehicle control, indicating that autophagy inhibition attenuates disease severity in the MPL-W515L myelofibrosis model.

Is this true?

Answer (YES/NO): NO